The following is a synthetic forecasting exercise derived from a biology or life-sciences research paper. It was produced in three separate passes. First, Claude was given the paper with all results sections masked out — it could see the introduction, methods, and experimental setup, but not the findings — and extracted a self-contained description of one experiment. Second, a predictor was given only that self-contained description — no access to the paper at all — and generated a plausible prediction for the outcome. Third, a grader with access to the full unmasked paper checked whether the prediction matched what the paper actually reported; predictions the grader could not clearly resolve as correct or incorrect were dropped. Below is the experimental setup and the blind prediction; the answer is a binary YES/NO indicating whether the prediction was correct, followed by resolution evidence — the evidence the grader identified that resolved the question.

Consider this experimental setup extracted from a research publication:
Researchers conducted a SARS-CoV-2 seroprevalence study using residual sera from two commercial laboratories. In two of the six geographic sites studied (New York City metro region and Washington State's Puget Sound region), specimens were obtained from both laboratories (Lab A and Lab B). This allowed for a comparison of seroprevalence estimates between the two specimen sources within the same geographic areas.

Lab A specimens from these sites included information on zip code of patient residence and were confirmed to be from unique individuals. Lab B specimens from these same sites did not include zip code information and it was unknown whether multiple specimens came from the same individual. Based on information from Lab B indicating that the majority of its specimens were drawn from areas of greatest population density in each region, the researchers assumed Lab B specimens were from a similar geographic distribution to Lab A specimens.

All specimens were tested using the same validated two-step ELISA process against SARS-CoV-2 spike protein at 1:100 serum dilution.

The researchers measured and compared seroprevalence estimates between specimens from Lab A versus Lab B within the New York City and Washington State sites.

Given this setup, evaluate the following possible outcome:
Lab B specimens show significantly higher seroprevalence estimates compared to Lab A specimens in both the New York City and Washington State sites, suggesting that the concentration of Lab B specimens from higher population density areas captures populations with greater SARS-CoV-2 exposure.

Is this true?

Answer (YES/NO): NO